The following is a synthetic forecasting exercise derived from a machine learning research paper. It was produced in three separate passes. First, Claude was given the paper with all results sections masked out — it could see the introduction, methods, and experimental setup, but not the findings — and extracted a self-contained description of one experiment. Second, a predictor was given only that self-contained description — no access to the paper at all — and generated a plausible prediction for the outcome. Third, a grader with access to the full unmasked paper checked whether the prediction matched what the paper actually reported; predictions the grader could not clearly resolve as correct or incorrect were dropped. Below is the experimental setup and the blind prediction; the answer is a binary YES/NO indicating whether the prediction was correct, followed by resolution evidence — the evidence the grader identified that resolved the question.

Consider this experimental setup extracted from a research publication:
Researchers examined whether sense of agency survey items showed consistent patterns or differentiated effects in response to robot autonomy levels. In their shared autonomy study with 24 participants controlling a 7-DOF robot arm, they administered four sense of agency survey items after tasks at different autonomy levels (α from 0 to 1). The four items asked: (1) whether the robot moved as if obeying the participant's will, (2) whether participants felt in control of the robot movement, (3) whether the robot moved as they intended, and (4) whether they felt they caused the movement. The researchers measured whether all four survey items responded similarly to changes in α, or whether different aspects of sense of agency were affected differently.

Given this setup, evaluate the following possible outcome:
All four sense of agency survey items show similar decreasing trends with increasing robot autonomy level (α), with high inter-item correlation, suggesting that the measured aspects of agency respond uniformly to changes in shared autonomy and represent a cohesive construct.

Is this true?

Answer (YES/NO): YES